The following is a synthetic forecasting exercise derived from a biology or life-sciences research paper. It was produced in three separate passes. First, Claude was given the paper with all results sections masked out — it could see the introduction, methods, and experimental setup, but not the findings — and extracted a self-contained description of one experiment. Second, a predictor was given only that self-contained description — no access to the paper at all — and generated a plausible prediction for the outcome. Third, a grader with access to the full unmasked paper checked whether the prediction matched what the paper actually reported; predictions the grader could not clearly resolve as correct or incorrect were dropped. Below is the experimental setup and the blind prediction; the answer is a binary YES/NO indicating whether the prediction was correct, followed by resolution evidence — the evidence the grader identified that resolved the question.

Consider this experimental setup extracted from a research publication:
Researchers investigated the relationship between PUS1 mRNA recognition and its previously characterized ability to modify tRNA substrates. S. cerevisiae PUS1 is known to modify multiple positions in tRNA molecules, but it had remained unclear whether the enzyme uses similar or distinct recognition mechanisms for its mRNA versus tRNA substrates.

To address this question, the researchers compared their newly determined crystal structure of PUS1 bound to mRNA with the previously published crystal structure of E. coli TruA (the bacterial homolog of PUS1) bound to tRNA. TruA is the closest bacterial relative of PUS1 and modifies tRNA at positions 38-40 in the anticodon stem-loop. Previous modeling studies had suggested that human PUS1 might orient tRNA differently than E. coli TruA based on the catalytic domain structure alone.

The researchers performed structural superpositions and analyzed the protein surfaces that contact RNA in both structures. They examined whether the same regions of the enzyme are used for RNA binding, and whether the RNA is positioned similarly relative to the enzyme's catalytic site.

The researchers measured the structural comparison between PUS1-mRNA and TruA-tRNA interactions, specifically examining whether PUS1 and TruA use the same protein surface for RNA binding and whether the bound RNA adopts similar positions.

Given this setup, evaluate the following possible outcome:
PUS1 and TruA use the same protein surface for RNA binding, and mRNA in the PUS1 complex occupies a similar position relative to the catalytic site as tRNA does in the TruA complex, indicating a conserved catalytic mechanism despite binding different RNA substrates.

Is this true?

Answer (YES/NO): NO